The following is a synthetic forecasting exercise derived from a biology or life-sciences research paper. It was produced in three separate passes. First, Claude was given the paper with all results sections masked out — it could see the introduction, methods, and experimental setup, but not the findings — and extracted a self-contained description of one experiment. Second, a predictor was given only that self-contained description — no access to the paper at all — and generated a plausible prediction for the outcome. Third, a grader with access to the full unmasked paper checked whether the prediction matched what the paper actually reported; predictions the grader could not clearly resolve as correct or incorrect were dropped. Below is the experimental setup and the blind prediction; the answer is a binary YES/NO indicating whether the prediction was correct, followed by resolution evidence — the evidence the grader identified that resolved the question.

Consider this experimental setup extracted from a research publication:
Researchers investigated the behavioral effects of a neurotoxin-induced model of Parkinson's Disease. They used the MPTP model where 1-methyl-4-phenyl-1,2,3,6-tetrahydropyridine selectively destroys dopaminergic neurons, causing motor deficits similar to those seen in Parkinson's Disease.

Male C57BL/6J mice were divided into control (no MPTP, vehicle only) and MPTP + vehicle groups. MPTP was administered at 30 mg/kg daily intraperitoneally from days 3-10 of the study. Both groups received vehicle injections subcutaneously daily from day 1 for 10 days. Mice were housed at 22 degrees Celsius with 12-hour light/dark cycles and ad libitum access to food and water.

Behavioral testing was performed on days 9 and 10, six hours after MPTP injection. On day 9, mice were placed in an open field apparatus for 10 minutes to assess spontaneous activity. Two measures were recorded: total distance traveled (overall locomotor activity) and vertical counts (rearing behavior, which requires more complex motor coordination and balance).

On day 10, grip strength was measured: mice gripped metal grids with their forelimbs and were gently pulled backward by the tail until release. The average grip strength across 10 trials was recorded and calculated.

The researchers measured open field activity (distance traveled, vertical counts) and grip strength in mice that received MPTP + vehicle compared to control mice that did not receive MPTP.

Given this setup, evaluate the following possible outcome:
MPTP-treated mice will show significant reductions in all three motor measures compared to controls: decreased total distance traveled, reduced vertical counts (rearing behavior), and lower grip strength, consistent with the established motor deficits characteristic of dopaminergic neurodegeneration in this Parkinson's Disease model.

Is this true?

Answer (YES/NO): NO